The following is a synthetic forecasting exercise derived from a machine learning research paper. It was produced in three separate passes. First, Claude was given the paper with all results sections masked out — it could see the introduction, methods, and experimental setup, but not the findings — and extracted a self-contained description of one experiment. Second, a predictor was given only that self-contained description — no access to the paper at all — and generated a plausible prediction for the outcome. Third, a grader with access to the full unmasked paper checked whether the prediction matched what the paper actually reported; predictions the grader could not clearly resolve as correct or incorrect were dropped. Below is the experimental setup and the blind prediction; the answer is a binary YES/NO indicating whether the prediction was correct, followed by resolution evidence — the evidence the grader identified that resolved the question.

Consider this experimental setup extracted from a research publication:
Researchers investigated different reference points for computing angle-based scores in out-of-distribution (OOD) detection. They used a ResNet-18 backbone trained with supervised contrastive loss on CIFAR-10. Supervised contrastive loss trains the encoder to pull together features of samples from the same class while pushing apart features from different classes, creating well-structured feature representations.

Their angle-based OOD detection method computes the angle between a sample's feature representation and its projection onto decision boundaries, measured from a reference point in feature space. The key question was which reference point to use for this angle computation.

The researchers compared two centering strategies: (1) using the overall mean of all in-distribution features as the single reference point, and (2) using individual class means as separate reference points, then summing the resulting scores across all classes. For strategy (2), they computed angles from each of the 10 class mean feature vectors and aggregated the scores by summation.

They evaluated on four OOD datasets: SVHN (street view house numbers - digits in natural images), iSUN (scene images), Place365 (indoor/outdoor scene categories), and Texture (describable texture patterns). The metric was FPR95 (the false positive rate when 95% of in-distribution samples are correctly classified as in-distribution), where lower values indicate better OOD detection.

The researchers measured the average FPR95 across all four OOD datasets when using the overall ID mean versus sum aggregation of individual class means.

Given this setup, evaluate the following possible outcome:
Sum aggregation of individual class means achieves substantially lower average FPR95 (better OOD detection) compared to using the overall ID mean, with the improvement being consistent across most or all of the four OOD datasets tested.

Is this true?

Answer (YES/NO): NO